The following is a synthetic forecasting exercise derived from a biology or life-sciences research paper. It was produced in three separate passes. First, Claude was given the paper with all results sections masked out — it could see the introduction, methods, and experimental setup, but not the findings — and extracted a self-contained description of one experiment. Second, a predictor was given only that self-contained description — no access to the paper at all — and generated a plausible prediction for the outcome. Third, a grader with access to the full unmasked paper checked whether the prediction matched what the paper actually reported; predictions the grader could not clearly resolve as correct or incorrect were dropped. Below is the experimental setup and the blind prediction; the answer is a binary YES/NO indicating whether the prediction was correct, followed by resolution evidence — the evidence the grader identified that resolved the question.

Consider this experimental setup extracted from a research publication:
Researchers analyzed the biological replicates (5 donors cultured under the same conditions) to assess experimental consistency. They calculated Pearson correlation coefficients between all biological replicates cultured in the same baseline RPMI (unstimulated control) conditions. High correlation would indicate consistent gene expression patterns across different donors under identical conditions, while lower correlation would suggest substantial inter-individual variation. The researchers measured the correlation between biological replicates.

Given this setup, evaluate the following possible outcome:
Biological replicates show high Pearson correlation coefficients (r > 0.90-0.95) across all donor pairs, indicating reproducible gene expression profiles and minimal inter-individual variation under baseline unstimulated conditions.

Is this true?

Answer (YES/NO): YES